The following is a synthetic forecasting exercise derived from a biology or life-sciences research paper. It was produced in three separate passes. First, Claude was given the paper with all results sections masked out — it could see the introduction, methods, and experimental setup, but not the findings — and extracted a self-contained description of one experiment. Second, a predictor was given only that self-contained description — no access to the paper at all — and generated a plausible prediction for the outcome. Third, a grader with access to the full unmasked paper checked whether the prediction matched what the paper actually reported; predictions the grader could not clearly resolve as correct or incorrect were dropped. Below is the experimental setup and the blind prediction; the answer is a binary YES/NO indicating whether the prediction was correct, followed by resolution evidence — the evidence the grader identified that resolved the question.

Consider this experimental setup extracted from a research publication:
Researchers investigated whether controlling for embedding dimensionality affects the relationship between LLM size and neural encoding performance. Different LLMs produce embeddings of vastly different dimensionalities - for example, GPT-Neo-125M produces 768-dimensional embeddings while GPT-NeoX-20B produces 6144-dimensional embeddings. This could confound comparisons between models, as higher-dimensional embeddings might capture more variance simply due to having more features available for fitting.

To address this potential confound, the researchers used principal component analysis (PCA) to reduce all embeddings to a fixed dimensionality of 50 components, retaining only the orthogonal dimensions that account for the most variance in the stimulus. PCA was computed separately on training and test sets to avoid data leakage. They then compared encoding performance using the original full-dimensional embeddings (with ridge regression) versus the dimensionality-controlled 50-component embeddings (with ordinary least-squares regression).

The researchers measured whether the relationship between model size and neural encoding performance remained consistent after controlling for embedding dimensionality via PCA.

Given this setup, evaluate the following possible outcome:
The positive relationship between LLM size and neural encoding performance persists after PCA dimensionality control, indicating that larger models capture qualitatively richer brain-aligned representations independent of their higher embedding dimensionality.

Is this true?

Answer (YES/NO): YES